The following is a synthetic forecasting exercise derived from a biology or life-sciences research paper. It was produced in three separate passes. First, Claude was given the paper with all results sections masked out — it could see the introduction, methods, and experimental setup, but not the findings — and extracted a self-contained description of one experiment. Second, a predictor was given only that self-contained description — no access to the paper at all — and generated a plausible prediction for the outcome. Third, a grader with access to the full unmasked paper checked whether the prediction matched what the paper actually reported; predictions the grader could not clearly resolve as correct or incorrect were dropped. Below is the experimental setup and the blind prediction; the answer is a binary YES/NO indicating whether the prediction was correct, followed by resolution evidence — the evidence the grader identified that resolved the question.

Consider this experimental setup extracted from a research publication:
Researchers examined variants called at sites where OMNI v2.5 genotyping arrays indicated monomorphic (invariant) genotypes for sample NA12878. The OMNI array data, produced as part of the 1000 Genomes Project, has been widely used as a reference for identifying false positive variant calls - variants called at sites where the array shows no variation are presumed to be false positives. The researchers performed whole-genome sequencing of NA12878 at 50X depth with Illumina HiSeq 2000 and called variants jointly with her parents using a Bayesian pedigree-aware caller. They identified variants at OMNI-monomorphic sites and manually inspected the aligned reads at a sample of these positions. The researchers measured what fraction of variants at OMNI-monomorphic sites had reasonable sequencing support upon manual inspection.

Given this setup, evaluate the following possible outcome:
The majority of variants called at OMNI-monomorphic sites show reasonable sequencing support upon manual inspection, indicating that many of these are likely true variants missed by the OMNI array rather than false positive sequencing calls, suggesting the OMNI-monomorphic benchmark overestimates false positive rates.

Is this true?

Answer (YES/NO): NO